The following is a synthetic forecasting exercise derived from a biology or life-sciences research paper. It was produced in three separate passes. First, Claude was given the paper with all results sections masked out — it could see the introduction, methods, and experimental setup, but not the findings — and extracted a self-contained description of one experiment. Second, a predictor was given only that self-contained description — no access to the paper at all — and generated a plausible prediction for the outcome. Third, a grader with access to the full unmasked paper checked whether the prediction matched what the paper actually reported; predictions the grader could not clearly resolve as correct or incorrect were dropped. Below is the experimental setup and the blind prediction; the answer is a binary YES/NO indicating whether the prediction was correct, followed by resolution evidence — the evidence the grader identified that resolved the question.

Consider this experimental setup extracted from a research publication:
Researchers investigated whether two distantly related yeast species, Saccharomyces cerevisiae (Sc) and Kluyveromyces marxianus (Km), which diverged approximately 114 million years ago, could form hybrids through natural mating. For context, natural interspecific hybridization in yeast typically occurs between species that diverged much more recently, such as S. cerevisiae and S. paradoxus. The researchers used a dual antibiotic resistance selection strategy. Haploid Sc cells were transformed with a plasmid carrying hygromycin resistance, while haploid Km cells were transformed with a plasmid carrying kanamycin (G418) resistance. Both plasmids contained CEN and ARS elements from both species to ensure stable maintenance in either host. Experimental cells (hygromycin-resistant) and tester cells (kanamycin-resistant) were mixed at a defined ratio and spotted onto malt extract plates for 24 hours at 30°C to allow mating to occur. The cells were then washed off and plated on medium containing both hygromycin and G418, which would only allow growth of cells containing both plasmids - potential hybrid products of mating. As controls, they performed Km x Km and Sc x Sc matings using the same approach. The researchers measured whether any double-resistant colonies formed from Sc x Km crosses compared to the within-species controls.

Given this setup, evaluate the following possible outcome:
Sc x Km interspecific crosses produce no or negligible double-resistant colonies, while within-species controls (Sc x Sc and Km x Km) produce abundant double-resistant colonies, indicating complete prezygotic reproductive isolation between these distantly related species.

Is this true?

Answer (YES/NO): YES